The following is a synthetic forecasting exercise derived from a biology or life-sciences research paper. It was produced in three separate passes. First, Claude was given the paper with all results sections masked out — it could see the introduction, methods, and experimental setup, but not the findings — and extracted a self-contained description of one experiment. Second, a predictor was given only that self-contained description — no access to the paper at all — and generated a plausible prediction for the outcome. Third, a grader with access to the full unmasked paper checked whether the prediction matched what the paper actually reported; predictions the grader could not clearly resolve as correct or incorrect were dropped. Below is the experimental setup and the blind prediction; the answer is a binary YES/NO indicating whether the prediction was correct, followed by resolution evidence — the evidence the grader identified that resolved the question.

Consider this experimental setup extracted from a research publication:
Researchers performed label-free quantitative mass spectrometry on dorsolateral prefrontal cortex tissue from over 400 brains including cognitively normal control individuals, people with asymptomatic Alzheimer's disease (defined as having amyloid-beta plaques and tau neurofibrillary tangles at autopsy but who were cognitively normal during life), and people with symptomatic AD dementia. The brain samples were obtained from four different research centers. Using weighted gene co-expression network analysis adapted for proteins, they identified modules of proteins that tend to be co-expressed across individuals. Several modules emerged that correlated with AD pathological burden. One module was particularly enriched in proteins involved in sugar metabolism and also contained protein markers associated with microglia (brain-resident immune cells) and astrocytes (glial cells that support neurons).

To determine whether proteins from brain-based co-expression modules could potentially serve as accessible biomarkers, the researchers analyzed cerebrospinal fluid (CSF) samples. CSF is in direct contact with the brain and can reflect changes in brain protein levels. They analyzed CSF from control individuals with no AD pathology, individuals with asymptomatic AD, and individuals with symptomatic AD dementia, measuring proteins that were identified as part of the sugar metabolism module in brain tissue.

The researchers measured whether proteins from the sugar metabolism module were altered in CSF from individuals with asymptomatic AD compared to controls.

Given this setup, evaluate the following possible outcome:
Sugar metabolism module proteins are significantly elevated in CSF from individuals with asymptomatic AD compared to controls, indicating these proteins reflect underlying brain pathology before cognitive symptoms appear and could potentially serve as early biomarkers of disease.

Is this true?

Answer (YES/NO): YES